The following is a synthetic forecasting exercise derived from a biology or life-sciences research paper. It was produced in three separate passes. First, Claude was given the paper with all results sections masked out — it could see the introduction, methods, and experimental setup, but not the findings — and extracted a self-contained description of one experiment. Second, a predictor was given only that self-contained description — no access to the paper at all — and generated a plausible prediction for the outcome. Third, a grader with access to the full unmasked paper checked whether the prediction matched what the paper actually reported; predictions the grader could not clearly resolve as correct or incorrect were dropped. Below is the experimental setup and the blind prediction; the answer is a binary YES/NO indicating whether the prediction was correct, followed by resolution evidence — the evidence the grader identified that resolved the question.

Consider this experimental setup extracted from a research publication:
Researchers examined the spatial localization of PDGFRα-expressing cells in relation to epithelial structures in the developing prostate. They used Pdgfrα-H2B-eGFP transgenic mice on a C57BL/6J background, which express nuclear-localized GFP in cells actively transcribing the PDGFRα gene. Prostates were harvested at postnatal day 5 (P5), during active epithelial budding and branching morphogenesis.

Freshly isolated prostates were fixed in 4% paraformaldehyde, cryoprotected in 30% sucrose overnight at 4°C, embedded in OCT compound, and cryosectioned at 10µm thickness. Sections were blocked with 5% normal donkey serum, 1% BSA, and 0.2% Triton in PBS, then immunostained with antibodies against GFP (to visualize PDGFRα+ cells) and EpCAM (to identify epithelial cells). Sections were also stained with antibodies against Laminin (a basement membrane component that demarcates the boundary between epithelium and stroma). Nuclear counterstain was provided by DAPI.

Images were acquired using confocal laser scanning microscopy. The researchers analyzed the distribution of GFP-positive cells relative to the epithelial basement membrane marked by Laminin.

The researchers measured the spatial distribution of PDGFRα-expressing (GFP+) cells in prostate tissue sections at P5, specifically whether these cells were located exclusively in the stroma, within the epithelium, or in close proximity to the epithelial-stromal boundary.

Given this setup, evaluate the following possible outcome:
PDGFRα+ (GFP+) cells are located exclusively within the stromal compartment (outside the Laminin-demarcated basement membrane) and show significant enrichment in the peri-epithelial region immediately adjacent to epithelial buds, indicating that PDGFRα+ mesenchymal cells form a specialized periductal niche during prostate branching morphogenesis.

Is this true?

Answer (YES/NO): NO